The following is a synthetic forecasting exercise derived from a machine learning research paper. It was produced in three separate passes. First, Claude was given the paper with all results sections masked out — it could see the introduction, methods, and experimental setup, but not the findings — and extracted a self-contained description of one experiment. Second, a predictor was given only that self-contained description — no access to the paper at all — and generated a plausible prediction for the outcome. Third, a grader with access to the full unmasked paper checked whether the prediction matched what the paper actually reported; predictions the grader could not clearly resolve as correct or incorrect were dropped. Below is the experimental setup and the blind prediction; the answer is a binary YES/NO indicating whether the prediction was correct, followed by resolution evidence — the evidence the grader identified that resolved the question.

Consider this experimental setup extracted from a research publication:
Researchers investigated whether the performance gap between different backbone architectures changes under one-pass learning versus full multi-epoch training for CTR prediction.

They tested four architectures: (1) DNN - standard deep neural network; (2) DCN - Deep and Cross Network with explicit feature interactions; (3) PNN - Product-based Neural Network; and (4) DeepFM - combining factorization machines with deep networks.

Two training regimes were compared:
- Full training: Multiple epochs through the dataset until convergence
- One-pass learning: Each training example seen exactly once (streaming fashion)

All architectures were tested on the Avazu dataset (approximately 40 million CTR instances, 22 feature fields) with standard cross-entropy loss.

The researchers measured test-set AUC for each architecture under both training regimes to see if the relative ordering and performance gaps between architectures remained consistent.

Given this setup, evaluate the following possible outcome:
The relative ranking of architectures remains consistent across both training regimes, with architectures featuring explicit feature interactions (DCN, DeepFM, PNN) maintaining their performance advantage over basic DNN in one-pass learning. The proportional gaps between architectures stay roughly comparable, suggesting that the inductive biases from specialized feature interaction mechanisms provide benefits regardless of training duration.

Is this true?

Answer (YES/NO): NO